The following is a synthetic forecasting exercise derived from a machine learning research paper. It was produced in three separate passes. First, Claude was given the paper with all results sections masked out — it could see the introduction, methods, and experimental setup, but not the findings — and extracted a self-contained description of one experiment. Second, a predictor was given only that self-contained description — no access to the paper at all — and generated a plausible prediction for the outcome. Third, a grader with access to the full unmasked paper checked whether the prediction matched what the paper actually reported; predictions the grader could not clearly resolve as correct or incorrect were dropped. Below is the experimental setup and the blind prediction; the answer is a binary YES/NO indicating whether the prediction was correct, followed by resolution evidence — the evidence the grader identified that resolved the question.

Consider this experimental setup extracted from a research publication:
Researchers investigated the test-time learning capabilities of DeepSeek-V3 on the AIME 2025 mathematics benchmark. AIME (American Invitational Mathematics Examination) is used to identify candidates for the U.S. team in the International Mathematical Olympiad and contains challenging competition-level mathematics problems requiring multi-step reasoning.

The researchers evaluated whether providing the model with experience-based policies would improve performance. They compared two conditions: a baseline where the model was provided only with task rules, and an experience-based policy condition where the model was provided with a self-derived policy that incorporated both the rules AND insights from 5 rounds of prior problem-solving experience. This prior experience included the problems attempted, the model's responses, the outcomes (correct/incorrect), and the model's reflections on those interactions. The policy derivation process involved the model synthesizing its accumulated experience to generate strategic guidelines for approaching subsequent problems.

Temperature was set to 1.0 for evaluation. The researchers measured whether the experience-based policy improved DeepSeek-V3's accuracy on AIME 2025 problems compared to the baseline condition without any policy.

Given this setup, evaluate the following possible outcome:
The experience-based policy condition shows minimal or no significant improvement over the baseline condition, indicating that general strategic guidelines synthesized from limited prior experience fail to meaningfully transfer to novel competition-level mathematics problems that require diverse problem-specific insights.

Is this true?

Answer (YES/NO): NO